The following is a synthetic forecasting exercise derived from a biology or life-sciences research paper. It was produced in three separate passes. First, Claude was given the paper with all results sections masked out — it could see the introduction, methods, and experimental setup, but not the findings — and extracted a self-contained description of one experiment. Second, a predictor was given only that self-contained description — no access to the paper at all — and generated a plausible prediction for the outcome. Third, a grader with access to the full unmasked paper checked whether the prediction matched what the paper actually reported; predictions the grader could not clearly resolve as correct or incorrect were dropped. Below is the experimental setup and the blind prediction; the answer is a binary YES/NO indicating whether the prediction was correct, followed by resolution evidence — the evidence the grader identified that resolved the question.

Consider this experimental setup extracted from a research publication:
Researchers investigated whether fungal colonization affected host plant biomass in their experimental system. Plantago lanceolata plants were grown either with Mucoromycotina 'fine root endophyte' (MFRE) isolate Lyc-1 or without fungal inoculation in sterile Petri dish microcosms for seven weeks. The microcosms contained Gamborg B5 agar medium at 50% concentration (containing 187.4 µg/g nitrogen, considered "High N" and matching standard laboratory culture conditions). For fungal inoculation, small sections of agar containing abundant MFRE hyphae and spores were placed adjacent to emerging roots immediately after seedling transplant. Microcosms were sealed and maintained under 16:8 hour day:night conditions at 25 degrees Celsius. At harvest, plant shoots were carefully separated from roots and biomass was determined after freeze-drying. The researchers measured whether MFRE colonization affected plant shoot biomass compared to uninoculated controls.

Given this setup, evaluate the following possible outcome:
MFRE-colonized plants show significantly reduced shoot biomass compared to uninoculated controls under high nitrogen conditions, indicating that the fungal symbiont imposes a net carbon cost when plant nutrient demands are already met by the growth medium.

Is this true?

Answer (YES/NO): NO